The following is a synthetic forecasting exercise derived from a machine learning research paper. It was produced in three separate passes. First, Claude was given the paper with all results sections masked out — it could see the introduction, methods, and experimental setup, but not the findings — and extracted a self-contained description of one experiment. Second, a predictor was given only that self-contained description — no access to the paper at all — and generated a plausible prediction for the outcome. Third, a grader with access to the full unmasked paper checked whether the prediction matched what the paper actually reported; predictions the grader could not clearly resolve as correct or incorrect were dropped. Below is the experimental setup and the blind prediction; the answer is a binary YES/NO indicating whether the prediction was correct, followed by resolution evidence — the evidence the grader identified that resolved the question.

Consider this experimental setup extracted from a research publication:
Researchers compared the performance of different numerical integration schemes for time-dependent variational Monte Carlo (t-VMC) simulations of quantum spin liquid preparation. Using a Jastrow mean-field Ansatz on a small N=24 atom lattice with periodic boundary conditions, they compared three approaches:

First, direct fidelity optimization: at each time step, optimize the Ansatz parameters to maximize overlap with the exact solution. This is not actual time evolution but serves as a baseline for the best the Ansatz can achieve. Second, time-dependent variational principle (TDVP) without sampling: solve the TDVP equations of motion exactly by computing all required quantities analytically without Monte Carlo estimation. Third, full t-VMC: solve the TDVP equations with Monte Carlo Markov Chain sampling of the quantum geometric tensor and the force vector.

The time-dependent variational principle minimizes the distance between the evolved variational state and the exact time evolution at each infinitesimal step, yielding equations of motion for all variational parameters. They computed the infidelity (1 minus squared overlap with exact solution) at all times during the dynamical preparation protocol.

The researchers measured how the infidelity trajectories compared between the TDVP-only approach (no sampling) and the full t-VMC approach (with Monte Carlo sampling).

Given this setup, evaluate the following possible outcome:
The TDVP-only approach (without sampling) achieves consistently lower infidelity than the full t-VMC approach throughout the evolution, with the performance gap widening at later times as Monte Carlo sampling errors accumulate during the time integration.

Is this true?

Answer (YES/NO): NO